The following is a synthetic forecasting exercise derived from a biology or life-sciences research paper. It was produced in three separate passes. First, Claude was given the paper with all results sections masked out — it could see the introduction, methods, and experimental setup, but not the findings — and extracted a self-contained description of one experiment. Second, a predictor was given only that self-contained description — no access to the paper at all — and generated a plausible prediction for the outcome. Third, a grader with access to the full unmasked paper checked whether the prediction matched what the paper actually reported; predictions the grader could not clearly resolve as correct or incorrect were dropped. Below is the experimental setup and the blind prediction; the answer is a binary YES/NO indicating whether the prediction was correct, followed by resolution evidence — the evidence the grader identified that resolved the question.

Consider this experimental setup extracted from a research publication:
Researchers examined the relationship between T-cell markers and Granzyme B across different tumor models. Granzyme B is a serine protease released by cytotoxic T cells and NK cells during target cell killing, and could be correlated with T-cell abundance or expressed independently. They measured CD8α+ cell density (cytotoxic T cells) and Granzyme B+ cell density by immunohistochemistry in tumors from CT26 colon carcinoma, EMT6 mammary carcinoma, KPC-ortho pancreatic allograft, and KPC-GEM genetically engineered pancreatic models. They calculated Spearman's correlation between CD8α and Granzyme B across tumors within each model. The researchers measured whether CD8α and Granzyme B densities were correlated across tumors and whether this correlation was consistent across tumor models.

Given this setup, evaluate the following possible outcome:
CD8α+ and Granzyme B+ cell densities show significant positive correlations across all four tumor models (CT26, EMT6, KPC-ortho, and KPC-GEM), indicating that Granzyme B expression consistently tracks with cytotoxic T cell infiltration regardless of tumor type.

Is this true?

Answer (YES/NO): NO